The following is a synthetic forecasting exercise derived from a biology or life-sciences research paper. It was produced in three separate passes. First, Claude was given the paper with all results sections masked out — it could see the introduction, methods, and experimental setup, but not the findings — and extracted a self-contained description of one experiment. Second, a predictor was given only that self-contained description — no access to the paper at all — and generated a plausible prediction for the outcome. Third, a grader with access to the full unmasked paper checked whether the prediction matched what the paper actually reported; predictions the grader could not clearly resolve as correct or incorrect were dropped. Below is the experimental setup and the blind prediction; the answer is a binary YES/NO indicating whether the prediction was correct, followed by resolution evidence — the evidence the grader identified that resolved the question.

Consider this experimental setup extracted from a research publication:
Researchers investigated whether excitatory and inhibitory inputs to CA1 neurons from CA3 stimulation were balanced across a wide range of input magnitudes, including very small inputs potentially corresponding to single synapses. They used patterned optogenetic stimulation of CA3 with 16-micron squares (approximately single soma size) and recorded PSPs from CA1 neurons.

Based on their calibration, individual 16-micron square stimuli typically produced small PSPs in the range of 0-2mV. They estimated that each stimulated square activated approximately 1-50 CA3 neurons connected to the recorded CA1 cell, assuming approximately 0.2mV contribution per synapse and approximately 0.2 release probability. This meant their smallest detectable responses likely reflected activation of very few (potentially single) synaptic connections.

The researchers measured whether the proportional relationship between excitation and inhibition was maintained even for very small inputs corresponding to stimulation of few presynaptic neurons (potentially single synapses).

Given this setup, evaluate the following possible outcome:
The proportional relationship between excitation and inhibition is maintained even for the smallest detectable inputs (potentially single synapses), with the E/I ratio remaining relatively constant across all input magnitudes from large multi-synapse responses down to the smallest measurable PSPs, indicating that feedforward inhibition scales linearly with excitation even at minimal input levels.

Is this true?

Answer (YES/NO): YES